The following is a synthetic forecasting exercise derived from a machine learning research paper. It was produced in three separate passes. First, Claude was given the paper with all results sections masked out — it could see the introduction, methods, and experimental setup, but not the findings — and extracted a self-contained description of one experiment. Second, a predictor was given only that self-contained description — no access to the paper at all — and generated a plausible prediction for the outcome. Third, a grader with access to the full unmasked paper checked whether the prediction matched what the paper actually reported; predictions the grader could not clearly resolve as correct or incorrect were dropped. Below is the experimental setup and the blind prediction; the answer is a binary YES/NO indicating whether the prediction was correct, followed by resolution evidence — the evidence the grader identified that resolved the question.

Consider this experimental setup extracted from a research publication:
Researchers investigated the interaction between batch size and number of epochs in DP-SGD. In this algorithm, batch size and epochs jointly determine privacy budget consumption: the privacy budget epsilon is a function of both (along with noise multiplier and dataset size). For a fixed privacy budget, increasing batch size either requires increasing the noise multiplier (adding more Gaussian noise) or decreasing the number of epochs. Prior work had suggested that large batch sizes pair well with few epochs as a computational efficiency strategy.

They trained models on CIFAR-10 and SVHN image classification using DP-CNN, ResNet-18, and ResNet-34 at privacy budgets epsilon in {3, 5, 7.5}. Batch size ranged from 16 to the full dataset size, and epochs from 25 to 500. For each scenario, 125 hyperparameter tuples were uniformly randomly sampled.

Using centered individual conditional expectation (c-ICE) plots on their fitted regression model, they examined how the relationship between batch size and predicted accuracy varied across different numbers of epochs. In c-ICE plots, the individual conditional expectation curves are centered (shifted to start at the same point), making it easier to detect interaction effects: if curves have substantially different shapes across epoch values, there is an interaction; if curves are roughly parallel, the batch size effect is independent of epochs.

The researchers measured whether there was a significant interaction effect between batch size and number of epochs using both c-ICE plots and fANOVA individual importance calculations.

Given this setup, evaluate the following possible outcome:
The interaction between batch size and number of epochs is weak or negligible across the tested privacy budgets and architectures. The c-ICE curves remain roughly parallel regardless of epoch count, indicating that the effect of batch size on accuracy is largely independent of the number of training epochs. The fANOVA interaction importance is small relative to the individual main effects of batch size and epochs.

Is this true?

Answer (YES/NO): YES